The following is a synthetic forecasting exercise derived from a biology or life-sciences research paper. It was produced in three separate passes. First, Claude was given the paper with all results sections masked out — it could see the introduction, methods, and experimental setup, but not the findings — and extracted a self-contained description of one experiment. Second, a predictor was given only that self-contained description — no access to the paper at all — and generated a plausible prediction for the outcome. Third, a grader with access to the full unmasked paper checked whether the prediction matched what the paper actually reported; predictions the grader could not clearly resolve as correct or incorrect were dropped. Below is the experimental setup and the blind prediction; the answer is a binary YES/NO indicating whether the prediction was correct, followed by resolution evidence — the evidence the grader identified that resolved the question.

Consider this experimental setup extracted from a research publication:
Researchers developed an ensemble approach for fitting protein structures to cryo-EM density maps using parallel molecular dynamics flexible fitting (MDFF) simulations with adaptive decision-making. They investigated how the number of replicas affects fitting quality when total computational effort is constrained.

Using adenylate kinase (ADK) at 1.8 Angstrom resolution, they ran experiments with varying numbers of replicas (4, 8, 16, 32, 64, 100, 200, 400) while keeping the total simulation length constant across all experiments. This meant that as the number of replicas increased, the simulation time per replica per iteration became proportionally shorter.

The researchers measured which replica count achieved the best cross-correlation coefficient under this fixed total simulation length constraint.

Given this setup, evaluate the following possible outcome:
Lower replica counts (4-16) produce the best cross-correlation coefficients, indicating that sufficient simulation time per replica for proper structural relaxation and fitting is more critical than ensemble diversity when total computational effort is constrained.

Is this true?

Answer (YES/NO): YES